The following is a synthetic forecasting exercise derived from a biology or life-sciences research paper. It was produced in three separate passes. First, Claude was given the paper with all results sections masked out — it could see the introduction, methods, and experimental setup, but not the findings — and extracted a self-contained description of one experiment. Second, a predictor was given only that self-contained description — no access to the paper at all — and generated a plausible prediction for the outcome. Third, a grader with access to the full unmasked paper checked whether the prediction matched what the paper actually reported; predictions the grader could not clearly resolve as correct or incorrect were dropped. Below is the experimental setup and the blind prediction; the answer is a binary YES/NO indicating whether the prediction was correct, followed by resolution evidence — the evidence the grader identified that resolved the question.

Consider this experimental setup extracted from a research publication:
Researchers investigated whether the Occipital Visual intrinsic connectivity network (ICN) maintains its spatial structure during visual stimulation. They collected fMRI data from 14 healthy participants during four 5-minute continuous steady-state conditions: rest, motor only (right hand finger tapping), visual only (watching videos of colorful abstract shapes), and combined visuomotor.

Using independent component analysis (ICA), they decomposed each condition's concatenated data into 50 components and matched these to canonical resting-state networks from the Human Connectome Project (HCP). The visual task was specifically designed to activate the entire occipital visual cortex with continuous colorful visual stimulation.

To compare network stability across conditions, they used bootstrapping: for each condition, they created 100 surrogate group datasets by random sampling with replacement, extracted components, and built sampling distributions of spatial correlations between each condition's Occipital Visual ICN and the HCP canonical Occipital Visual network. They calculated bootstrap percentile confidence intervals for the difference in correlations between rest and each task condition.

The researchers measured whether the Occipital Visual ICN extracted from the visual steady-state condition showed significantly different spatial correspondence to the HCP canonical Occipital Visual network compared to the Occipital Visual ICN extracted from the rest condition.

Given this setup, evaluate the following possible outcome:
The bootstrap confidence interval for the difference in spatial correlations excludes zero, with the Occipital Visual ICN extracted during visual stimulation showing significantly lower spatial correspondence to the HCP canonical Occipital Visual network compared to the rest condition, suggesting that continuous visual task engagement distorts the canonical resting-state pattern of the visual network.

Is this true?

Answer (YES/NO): NO